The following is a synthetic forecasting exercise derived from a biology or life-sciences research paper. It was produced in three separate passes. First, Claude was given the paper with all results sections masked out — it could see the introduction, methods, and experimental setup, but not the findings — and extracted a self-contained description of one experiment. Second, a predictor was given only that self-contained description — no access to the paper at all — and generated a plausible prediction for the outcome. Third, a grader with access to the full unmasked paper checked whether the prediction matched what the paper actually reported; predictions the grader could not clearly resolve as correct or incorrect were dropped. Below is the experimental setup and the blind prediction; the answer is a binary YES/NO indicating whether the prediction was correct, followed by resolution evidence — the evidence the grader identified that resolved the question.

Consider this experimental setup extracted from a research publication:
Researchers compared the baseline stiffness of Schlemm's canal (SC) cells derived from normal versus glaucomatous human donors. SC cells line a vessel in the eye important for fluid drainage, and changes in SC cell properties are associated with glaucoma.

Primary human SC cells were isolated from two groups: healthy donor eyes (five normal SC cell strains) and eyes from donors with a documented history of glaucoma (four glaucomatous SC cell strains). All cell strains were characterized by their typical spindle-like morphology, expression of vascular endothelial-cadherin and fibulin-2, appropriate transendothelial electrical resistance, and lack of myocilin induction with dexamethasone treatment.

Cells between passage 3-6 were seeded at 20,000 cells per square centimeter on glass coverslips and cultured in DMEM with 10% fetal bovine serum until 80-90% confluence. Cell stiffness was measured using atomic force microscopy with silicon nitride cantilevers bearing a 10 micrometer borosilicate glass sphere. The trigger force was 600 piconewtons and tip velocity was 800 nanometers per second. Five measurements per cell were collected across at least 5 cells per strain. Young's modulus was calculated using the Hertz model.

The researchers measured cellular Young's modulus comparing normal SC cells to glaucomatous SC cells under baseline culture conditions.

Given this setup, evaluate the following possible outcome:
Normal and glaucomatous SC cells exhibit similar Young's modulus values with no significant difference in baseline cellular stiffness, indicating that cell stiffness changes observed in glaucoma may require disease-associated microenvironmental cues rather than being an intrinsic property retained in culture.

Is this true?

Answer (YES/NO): NO